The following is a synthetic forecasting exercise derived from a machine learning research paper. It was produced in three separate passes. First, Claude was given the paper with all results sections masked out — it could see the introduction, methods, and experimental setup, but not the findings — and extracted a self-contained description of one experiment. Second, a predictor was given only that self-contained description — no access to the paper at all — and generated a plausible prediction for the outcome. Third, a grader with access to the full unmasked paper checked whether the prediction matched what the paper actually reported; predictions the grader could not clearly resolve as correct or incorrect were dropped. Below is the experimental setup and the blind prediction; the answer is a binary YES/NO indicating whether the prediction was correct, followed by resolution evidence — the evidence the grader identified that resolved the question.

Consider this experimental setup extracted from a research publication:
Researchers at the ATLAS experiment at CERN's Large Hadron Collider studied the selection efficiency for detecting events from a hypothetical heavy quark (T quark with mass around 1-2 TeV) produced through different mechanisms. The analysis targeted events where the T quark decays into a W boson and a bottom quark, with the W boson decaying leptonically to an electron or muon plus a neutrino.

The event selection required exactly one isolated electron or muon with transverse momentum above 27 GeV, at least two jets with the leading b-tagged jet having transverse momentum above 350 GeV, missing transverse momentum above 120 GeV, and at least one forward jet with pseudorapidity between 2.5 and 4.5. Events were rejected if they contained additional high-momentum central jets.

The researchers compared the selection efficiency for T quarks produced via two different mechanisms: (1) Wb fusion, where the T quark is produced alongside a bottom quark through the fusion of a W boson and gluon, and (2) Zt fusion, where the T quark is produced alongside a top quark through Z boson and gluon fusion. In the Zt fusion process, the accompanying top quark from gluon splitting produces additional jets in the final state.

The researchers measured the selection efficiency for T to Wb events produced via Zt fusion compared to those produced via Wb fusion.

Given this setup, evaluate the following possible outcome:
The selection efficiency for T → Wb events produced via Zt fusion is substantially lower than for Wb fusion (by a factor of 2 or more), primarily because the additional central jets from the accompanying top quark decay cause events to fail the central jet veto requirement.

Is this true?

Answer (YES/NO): YES